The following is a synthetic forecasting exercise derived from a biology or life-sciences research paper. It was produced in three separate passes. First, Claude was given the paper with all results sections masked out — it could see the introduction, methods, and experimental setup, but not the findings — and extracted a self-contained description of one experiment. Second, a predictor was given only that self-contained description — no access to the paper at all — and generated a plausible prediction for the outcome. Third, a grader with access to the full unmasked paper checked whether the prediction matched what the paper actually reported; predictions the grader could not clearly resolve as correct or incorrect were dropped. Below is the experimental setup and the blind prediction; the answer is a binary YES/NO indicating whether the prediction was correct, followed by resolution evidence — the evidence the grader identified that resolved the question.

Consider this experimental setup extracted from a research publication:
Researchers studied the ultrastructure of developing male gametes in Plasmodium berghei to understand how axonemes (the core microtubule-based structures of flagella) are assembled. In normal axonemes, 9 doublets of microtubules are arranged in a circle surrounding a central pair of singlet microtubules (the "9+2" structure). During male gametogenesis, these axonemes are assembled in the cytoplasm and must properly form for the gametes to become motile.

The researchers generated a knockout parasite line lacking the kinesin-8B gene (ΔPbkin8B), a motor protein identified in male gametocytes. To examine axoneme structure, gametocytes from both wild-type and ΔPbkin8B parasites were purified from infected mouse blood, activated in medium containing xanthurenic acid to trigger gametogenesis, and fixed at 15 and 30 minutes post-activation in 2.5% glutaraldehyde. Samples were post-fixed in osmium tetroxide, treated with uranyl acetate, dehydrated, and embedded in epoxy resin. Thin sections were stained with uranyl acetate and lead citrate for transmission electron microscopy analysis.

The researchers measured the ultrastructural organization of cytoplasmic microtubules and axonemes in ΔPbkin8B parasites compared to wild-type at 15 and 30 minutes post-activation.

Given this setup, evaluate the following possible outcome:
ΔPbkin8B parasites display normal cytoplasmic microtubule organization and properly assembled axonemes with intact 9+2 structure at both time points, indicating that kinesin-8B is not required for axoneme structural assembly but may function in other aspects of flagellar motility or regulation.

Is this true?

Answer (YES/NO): NO